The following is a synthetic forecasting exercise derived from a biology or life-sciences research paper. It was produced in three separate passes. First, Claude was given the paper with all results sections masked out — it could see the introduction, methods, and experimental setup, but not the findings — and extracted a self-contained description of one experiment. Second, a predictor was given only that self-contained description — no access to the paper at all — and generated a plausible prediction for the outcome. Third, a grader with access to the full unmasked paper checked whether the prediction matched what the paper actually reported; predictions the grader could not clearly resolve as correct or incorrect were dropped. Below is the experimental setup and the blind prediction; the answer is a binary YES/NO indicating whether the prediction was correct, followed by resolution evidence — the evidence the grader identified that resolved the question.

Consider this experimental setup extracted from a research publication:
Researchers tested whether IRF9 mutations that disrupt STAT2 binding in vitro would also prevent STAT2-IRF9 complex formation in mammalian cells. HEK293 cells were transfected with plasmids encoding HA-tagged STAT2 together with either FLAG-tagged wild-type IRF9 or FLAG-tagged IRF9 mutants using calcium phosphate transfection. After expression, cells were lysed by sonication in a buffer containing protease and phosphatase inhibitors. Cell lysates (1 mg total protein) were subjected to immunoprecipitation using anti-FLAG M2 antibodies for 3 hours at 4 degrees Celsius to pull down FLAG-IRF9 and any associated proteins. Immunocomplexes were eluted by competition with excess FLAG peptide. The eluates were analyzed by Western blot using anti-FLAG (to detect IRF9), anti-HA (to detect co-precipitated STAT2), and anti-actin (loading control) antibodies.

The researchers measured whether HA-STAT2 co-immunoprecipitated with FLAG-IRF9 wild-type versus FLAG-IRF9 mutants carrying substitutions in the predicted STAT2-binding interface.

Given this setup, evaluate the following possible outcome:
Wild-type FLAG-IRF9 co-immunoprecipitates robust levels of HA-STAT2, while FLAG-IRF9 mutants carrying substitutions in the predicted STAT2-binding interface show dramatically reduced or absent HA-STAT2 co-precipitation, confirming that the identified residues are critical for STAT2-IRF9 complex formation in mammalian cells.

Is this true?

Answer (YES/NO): YES